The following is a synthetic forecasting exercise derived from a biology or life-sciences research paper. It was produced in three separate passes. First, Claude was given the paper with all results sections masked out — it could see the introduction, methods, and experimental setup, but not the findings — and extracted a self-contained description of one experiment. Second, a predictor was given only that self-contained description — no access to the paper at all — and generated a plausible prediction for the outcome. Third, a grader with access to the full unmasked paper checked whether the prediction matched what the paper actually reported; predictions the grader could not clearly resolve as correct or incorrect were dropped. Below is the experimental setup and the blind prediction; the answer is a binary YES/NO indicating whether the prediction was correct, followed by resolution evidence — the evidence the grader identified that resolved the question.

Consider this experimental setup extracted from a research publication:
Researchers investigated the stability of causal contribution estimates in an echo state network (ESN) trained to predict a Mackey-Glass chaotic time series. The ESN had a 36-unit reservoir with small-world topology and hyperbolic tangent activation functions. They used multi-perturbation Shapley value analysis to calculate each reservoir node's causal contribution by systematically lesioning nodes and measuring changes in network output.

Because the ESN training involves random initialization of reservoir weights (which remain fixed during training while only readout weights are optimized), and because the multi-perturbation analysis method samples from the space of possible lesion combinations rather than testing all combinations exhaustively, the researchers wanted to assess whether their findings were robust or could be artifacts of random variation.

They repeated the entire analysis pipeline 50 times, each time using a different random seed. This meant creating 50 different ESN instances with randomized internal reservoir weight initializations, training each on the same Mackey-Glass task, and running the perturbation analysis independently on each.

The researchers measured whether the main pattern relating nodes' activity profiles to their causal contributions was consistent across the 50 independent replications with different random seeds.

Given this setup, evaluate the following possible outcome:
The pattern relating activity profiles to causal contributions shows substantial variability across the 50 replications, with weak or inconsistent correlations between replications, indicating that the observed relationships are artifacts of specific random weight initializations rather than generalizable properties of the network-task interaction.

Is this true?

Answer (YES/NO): NO